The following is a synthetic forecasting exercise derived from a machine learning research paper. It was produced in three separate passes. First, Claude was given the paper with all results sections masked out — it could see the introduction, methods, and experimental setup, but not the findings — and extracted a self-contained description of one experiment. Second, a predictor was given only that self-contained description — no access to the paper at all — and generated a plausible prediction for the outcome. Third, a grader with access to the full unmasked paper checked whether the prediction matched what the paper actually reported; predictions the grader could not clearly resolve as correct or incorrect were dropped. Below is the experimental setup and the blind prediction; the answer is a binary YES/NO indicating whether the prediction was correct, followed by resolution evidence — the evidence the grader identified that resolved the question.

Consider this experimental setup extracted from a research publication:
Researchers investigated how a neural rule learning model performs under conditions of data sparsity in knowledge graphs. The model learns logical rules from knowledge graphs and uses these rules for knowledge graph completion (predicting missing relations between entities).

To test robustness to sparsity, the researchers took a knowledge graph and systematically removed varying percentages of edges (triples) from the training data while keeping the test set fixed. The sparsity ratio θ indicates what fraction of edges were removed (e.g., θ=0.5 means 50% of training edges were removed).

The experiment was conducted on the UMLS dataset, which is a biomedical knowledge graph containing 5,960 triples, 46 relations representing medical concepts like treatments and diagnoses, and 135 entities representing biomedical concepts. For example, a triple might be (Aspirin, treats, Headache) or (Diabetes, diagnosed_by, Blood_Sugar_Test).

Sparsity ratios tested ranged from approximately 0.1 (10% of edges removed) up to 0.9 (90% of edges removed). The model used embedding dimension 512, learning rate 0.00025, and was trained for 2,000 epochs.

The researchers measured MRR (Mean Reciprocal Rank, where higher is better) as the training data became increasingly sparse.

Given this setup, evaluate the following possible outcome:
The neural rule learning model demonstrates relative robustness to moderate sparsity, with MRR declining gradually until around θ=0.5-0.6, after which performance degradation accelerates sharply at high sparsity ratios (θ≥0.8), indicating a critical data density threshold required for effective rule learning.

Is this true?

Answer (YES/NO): NO